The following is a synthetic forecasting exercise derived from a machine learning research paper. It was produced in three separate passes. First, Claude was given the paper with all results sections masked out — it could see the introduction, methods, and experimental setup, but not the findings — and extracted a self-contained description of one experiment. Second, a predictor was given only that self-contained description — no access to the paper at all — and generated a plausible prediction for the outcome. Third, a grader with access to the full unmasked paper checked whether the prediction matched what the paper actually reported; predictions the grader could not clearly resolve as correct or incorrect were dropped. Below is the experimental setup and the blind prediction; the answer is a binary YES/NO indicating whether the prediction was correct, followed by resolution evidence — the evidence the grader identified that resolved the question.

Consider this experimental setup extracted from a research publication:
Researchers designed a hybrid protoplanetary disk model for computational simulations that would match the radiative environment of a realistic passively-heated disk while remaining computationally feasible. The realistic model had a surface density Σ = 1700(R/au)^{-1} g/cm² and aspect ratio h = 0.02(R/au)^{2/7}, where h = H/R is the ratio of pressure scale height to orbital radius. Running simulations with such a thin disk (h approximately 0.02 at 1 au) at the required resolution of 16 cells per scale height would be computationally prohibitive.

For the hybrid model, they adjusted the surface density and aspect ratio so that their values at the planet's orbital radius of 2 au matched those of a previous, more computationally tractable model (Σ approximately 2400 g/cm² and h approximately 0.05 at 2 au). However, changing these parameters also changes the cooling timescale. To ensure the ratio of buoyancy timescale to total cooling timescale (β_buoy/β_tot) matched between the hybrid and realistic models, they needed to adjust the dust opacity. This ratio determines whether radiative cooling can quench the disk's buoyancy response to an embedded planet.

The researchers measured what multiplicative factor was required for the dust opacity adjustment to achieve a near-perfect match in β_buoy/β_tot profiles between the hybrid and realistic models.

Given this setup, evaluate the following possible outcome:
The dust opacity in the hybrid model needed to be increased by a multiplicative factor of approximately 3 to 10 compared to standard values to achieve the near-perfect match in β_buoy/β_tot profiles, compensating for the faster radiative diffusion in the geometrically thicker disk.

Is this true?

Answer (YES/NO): YES